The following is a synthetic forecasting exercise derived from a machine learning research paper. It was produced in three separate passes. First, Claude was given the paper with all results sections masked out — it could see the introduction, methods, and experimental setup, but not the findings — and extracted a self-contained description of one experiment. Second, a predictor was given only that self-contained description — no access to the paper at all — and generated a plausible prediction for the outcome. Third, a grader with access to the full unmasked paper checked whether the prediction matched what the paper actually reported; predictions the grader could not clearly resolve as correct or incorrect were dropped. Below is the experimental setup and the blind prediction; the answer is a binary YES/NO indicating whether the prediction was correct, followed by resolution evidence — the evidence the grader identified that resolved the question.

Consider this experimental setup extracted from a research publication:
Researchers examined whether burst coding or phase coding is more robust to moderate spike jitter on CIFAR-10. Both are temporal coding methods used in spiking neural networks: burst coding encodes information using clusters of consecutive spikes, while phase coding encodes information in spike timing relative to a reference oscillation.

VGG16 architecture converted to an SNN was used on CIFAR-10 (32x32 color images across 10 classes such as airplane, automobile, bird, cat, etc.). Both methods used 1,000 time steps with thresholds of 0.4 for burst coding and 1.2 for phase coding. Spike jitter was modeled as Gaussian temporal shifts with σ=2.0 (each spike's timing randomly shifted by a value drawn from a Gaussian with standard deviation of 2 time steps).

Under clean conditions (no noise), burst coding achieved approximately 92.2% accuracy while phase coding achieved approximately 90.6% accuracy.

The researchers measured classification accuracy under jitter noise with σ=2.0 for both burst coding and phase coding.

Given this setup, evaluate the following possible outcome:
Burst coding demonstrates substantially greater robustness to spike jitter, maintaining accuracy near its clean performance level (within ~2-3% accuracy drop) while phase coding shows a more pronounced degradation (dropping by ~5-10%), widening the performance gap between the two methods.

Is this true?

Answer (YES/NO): NO